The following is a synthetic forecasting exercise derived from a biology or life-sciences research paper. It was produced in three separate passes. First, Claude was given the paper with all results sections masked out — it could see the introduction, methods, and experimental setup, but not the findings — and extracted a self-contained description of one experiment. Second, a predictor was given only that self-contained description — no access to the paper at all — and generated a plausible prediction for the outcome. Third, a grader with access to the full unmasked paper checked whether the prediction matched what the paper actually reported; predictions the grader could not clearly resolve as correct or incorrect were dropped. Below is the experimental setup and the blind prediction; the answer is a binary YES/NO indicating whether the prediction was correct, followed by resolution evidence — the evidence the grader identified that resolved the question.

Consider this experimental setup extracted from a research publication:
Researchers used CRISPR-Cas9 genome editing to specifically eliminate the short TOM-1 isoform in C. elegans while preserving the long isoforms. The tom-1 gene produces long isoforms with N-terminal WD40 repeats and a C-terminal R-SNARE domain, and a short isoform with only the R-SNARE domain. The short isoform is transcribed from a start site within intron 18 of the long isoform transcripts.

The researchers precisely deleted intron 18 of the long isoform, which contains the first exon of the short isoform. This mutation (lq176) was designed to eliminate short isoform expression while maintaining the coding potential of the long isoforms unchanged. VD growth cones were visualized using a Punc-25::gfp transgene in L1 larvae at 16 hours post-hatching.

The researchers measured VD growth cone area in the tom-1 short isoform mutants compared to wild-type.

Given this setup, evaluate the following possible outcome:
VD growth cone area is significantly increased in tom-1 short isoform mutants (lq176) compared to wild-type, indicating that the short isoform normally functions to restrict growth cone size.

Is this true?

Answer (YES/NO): NO